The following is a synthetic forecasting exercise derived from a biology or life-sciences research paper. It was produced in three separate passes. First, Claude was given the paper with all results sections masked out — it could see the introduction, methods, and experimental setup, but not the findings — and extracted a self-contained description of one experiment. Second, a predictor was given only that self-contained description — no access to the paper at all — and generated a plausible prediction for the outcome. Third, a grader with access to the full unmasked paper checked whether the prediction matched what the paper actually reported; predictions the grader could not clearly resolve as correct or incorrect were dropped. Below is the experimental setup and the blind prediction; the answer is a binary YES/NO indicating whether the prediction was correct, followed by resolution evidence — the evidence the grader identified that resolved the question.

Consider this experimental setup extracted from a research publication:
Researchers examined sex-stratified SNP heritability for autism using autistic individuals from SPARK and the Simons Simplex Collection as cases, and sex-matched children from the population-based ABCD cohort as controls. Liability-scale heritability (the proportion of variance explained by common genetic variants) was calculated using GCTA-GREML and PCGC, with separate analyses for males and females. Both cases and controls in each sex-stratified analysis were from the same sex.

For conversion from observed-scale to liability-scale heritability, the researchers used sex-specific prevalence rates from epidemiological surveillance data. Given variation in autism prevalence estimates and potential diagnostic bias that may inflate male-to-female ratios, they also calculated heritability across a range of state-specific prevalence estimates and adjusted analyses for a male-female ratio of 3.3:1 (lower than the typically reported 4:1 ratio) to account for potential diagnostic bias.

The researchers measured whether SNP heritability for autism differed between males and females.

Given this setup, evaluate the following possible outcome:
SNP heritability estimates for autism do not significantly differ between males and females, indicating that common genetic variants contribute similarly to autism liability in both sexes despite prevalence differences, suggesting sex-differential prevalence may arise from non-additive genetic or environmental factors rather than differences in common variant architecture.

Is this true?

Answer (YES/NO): NO